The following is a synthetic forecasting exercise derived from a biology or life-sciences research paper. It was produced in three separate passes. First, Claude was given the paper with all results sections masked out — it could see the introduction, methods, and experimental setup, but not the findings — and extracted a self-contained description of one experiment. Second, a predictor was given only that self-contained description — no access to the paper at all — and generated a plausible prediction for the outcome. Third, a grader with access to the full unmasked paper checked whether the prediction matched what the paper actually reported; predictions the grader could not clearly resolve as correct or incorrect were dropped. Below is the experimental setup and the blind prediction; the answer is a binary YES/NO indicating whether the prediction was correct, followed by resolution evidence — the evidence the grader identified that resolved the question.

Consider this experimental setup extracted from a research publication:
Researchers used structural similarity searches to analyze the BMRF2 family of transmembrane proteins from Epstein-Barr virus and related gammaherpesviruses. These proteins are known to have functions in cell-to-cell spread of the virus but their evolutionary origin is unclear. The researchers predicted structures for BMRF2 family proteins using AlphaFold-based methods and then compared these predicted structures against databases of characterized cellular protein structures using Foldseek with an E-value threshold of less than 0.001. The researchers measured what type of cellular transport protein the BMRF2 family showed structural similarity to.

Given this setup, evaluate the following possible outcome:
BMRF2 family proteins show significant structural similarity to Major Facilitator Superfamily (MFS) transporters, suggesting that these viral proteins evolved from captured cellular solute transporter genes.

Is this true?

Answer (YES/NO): NO